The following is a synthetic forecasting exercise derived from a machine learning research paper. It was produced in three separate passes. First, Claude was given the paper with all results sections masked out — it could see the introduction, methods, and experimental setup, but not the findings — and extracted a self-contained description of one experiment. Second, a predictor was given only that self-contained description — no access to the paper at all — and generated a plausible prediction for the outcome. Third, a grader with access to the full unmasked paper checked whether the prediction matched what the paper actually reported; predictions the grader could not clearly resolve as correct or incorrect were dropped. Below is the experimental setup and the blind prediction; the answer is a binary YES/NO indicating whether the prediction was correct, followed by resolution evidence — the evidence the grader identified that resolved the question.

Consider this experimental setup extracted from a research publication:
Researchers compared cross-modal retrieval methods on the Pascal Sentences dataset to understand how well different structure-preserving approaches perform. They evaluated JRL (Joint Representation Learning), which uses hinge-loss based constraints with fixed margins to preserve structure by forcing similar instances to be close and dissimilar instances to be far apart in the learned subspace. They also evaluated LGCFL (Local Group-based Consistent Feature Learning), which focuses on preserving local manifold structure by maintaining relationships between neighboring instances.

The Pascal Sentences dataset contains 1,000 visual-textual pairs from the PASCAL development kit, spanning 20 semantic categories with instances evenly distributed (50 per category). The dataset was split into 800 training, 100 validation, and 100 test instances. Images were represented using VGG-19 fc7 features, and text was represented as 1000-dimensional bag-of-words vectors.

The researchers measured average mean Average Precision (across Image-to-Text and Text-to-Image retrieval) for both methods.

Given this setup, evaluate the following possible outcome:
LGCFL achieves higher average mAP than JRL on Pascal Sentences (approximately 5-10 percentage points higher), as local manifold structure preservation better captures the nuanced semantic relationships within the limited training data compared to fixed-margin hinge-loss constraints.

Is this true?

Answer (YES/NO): NO